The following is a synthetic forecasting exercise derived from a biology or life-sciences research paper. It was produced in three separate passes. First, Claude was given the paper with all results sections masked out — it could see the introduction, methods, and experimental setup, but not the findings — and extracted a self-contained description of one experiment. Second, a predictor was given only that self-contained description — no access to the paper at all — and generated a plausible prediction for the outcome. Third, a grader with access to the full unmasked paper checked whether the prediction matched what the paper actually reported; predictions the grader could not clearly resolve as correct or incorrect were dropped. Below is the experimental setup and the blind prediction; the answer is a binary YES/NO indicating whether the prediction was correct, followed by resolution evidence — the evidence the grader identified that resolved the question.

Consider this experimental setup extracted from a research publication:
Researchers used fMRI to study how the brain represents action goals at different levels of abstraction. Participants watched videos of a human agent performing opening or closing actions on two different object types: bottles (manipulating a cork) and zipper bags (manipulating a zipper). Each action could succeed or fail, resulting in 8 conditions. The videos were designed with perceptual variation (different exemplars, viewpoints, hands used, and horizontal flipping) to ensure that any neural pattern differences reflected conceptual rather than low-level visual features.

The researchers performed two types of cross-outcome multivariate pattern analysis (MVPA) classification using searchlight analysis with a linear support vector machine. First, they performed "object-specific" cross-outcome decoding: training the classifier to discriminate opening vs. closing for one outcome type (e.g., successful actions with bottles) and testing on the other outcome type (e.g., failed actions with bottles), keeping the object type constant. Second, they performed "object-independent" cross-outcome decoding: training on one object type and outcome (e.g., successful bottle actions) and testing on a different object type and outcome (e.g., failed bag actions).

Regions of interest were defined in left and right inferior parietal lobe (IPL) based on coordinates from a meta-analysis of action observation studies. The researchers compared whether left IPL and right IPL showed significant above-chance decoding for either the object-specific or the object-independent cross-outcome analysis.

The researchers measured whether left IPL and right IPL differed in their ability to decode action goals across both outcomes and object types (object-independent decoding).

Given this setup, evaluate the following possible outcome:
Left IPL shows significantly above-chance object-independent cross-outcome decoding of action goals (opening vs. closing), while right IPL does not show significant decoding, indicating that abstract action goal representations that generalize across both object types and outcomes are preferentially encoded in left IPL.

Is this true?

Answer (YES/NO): YES